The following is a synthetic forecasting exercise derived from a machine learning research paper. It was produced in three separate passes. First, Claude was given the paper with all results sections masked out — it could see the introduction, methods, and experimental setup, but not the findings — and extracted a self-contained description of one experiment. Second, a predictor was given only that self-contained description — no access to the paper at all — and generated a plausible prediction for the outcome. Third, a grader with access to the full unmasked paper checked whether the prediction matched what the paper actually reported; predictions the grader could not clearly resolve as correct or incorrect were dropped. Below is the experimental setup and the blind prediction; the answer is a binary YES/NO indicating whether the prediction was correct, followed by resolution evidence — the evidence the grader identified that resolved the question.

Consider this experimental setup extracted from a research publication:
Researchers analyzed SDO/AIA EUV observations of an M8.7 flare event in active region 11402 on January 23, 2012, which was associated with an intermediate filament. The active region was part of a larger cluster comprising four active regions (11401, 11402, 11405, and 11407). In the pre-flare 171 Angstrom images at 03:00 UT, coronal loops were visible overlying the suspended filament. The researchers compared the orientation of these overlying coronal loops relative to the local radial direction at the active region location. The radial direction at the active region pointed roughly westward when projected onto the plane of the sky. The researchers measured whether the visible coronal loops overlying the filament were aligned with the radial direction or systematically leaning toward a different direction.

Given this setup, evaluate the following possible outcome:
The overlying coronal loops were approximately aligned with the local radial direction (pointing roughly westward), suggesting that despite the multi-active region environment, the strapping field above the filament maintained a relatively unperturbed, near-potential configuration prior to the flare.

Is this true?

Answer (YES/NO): NO